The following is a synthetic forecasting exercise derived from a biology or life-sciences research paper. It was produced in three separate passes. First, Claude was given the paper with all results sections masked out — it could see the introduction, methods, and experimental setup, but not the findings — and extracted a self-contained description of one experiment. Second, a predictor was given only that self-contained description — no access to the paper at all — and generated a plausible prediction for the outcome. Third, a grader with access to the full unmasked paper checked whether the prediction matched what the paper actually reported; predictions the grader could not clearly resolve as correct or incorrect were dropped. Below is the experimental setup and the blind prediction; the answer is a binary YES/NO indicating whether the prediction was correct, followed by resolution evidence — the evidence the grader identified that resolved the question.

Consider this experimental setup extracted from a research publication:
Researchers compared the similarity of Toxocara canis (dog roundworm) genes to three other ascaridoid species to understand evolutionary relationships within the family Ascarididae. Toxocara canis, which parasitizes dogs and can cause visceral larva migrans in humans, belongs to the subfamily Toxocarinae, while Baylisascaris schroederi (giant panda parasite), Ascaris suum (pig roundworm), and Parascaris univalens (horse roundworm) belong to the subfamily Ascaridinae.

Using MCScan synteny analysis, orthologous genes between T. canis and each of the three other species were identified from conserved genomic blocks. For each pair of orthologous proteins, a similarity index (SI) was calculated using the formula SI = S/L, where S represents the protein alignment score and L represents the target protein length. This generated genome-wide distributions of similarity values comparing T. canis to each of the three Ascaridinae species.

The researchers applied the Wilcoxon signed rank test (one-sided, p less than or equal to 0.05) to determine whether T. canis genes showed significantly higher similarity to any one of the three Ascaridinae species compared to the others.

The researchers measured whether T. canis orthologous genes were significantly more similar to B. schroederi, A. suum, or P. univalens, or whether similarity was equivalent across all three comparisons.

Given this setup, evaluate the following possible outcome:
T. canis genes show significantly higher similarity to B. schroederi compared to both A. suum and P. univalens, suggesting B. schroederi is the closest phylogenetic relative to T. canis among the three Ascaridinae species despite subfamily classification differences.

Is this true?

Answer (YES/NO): NO